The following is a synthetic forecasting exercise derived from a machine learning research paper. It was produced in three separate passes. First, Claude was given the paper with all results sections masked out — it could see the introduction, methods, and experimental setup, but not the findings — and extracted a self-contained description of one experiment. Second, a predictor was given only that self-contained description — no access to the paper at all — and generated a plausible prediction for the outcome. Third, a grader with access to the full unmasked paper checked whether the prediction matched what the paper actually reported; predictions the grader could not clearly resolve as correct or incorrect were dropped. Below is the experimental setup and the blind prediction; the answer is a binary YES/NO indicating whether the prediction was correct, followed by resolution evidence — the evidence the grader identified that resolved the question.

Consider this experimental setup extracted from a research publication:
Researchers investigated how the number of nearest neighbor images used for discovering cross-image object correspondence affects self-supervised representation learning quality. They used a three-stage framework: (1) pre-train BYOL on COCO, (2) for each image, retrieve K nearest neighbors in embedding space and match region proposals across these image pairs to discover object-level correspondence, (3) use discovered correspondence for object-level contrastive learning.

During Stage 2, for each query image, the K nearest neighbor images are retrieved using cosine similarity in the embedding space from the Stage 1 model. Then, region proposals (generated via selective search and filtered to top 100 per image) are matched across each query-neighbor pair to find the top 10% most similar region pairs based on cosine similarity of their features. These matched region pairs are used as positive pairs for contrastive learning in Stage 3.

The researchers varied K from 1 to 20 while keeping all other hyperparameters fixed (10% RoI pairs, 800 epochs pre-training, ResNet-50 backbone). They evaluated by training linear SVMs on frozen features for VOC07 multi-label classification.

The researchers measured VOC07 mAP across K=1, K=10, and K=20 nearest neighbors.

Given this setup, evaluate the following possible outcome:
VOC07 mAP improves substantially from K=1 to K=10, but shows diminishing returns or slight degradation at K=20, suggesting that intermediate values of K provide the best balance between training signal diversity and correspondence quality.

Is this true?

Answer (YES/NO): NO